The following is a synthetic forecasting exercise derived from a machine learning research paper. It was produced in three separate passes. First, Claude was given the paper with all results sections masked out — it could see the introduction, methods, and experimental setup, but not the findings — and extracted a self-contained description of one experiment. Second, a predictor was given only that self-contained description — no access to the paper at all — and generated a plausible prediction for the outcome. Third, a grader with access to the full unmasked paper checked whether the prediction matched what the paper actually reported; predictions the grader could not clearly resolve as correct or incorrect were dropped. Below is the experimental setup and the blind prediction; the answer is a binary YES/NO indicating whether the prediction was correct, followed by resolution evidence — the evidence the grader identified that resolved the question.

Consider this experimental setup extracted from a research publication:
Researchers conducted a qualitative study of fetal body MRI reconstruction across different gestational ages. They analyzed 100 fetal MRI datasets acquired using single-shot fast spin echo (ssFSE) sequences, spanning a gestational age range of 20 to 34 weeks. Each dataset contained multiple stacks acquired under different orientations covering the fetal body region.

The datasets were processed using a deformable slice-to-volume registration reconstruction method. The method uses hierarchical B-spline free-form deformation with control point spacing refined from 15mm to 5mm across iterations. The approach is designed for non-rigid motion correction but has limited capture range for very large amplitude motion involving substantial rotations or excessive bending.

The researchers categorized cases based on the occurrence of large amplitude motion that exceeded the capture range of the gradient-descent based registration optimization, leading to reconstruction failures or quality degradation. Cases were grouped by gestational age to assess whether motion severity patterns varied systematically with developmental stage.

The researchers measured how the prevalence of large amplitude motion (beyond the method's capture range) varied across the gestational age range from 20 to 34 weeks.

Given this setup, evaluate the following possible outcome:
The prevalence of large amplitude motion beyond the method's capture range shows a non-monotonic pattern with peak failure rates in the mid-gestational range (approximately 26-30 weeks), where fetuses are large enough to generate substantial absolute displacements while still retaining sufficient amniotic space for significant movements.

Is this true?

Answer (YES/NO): NO